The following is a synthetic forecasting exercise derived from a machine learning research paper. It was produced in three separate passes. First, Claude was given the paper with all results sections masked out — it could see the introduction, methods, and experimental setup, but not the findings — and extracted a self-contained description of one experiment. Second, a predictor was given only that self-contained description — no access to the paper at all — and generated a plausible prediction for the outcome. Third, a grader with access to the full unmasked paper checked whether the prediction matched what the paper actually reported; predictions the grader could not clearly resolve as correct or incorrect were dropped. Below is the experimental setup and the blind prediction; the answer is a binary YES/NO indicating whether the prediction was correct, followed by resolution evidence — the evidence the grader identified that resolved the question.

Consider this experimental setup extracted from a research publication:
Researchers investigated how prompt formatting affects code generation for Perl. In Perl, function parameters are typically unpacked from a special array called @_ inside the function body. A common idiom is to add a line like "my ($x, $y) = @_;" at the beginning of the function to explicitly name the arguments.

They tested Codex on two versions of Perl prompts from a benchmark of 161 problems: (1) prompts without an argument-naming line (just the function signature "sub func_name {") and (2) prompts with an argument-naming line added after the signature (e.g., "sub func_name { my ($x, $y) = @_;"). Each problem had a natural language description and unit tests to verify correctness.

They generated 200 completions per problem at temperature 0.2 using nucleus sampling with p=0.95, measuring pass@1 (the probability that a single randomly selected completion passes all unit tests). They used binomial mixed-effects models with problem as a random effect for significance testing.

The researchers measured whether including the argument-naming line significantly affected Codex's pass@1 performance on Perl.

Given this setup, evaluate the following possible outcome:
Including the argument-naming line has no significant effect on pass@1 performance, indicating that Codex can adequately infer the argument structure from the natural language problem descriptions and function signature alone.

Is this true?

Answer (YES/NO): NO